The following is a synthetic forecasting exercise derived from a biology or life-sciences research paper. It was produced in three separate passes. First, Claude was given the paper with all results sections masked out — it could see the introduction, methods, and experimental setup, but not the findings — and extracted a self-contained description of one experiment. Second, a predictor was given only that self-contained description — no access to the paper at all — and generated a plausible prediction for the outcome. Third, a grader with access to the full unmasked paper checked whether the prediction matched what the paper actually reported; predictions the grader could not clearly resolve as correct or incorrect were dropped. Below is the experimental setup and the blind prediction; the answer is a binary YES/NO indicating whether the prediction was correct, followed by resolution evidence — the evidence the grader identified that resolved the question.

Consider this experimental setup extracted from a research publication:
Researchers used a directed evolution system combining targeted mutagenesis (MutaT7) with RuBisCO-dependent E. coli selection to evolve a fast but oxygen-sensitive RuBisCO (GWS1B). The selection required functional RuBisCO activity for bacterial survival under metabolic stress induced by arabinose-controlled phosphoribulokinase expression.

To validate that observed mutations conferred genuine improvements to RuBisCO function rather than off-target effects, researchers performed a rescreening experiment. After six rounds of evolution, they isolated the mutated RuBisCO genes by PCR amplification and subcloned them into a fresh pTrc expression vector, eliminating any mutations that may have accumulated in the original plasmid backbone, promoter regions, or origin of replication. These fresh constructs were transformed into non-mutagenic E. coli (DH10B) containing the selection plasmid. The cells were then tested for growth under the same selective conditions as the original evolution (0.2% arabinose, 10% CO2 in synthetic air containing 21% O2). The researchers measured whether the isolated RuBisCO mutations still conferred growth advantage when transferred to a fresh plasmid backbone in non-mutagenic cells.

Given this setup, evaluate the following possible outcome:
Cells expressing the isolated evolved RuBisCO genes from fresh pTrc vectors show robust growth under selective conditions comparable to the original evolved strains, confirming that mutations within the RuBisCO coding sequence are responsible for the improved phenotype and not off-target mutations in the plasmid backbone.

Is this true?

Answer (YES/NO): YES